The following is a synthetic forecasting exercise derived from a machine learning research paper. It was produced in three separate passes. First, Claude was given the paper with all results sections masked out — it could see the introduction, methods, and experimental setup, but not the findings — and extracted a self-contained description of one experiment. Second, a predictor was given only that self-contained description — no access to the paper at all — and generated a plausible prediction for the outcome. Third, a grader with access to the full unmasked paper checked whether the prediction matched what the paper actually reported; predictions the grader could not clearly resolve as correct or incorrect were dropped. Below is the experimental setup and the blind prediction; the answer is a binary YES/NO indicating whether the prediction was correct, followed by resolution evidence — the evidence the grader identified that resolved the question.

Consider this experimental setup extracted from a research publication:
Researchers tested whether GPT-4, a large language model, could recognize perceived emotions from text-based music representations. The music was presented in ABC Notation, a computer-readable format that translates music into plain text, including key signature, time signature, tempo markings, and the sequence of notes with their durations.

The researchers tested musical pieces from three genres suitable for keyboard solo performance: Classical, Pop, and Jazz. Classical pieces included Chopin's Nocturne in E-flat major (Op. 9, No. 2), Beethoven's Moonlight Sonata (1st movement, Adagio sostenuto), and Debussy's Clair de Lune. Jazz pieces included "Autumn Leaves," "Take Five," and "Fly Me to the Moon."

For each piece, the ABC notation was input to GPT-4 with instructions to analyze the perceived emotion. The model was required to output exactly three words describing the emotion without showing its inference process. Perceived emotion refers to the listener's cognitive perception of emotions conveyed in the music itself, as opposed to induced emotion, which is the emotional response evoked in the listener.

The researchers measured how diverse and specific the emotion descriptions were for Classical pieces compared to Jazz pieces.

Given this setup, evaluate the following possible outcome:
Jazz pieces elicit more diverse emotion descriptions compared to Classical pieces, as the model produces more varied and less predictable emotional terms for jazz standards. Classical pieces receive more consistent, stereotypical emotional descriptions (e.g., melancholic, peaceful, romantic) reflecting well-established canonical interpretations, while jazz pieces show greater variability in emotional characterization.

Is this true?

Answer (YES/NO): NO